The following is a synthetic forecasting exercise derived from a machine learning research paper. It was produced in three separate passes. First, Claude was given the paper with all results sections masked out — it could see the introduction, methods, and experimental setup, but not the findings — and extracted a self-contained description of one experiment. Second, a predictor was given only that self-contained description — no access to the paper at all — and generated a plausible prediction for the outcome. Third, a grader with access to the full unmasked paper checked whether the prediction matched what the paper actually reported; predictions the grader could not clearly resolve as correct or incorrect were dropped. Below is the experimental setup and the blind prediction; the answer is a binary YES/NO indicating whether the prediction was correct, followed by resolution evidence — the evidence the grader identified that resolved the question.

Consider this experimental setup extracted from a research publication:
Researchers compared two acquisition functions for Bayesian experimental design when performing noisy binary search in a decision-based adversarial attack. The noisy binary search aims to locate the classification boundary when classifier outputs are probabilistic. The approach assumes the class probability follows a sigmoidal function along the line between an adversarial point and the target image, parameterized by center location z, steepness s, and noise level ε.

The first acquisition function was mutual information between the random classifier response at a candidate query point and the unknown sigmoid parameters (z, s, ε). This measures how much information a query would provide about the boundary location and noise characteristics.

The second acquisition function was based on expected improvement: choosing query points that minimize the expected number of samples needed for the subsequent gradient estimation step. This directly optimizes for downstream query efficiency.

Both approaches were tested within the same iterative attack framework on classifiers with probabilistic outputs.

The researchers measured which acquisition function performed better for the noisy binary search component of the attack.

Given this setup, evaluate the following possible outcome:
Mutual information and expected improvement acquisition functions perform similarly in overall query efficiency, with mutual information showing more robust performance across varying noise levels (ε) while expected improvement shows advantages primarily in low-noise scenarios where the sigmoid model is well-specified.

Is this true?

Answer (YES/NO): NO